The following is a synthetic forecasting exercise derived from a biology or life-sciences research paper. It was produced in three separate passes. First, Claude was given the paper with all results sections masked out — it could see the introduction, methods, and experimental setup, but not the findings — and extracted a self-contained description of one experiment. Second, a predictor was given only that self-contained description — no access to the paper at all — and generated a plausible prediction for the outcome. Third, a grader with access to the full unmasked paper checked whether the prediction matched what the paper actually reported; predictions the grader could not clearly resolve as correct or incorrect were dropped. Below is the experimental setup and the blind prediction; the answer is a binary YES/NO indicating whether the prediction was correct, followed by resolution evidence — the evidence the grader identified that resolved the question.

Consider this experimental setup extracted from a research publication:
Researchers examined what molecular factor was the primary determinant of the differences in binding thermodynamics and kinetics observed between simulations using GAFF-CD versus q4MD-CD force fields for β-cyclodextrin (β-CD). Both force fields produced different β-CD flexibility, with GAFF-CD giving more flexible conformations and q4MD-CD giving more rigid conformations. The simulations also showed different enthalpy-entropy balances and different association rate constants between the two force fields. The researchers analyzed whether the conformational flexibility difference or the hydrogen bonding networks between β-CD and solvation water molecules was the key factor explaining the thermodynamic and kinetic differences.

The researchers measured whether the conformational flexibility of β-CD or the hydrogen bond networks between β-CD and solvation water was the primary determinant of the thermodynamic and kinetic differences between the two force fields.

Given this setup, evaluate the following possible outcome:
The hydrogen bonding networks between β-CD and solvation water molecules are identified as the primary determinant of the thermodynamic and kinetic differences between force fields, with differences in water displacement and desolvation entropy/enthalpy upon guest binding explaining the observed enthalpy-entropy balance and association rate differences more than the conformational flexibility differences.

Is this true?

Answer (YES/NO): YES